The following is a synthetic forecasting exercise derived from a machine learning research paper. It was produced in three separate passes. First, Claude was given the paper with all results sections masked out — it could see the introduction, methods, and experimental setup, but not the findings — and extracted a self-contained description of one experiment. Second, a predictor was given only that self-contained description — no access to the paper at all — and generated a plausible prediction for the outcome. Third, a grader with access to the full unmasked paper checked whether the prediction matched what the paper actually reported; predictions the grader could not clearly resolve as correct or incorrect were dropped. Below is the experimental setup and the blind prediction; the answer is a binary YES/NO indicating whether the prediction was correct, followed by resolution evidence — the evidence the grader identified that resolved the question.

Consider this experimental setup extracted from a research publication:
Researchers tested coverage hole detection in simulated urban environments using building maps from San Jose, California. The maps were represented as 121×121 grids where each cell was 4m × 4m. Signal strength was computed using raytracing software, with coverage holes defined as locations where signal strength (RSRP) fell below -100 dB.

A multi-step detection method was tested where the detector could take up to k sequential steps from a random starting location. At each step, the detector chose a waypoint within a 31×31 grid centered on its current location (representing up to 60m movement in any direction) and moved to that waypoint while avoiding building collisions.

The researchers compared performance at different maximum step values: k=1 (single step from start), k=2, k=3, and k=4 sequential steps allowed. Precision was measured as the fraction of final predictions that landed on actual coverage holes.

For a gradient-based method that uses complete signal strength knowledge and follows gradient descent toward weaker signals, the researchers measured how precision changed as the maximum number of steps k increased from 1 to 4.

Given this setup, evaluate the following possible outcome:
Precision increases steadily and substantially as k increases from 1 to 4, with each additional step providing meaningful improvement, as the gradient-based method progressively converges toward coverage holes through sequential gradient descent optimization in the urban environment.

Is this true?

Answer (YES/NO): NO